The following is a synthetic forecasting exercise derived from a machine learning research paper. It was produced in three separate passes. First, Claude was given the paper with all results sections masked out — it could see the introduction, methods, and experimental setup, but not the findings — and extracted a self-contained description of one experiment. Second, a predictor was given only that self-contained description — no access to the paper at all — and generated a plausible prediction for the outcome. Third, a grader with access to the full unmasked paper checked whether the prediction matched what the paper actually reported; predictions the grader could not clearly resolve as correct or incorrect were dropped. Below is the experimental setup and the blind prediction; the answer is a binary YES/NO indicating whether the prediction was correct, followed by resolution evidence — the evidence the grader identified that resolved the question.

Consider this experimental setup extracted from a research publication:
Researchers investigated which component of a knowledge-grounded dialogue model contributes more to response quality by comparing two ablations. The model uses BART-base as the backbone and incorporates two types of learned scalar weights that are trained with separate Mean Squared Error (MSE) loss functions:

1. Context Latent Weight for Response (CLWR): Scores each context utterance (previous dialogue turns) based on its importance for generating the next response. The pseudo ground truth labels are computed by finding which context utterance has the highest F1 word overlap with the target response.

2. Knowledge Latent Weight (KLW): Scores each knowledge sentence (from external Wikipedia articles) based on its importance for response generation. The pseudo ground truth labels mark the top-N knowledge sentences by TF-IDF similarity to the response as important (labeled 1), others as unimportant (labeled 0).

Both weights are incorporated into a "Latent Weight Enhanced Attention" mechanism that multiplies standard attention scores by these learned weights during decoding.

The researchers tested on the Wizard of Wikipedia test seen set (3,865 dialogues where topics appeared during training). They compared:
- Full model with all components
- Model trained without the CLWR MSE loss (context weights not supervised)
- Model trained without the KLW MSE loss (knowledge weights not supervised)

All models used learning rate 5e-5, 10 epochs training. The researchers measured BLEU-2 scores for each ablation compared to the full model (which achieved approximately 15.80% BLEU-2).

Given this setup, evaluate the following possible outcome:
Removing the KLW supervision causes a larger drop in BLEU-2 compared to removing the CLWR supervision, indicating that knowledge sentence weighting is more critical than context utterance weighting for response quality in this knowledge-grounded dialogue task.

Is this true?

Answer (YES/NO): YES